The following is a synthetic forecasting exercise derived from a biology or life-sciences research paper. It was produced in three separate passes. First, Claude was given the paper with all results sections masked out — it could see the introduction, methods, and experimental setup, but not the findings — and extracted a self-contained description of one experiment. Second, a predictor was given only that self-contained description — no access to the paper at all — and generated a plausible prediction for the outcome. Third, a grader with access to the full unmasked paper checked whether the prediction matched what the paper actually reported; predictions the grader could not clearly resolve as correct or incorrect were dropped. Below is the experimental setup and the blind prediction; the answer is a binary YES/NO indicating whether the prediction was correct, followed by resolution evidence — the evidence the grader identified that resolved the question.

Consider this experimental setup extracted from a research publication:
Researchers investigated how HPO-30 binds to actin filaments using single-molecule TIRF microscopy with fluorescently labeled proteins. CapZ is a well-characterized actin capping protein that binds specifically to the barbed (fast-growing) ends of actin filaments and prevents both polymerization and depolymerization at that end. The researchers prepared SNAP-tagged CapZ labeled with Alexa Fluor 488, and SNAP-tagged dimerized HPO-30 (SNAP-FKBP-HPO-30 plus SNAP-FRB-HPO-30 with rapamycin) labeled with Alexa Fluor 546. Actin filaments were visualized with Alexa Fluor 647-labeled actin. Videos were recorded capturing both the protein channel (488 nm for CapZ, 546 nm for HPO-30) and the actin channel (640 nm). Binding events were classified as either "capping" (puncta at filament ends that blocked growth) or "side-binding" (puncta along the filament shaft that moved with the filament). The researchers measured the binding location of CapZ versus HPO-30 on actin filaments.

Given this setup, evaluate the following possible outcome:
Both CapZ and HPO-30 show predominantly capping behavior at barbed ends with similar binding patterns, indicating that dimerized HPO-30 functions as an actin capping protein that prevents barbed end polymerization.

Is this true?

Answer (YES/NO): NO